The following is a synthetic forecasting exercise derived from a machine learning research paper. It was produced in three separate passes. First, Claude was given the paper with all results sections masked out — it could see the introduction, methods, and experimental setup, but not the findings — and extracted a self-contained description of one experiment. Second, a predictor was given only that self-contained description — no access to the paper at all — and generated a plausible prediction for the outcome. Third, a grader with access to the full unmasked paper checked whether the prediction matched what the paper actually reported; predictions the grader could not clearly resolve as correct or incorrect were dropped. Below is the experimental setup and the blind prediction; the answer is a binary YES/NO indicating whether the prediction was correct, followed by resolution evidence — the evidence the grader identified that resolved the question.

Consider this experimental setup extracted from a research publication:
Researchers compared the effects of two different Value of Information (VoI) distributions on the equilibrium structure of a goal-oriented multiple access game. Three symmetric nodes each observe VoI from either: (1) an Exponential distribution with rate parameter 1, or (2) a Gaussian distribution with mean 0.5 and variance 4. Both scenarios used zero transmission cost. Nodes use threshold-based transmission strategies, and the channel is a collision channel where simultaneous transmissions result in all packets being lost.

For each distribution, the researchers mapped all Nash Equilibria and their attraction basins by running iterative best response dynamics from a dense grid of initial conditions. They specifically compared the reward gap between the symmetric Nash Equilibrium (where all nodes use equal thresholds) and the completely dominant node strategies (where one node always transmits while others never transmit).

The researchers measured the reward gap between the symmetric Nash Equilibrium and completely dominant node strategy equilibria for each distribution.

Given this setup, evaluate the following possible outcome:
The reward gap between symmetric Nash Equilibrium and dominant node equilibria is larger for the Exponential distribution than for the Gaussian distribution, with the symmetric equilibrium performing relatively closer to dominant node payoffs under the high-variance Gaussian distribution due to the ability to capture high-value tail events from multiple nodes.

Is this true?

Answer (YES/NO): NO